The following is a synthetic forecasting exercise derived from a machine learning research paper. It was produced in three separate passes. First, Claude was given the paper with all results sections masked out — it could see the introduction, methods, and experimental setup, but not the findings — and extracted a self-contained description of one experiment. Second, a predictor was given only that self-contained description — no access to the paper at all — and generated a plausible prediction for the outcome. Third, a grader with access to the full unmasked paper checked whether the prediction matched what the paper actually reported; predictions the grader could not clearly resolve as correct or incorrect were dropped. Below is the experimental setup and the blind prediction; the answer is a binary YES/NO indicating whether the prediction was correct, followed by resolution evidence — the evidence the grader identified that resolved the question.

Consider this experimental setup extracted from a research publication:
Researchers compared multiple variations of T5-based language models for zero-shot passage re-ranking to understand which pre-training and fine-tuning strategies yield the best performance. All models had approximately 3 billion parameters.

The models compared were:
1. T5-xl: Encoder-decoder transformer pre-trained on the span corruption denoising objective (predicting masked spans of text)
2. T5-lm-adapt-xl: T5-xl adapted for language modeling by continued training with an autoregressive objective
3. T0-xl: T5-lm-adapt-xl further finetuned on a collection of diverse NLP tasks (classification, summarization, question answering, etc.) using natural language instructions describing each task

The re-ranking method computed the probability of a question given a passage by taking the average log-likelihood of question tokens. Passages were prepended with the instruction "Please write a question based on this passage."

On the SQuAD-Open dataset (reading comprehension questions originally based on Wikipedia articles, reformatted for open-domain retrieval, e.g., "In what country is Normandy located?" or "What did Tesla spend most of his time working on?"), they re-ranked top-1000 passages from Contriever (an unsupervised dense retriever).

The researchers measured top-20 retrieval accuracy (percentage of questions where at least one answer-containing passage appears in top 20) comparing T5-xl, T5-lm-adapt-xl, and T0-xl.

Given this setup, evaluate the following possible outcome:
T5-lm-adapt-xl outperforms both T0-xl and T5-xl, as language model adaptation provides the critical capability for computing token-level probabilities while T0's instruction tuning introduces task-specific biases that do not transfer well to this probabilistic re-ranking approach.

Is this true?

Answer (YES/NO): NO